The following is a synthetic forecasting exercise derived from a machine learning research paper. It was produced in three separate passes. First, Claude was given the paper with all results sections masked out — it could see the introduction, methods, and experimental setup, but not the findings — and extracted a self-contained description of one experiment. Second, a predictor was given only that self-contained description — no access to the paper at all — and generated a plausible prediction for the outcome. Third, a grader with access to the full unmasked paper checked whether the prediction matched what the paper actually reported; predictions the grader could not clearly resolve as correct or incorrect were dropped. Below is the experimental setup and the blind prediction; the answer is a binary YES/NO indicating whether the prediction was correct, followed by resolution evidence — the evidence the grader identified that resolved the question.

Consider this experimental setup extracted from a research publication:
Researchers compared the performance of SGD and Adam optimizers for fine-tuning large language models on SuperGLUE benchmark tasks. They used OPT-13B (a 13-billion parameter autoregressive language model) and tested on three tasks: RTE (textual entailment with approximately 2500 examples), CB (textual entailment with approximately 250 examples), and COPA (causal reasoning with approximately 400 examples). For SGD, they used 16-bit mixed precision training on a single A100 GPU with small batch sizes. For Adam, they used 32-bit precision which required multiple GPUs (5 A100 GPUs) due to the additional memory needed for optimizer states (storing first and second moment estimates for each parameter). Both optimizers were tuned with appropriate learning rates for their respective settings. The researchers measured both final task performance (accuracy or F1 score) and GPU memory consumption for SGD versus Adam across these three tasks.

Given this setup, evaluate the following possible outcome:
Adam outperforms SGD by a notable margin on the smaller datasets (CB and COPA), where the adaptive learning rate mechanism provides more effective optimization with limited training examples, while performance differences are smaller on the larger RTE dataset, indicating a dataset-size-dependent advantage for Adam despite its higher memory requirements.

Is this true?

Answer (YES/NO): NO